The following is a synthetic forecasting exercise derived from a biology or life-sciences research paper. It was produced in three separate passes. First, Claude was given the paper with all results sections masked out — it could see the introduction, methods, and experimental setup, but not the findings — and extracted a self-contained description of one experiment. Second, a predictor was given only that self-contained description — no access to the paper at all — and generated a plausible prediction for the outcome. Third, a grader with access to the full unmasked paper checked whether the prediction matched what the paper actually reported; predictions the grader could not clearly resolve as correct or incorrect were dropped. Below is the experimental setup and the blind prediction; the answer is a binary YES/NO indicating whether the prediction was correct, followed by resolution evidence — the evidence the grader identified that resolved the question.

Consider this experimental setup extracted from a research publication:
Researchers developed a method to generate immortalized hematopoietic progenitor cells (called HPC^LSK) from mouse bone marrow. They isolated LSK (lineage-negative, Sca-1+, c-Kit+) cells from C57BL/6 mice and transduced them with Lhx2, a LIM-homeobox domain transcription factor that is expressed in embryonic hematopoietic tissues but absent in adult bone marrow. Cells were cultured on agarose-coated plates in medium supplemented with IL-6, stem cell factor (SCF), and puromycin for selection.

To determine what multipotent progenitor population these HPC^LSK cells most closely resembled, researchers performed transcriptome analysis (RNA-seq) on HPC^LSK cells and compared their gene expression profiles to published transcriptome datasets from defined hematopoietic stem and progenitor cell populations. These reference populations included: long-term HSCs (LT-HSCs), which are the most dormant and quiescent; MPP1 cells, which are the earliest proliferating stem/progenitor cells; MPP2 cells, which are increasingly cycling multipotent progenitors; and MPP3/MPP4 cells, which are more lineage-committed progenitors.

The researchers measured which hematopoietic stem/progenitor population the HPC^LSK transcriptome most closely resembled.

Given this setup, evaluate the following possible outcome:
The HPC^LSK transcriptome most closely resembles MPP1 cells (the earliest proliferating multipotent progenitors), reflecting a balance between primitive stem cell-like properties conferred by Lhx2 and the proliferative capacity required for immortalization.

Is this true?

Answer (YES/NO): YES